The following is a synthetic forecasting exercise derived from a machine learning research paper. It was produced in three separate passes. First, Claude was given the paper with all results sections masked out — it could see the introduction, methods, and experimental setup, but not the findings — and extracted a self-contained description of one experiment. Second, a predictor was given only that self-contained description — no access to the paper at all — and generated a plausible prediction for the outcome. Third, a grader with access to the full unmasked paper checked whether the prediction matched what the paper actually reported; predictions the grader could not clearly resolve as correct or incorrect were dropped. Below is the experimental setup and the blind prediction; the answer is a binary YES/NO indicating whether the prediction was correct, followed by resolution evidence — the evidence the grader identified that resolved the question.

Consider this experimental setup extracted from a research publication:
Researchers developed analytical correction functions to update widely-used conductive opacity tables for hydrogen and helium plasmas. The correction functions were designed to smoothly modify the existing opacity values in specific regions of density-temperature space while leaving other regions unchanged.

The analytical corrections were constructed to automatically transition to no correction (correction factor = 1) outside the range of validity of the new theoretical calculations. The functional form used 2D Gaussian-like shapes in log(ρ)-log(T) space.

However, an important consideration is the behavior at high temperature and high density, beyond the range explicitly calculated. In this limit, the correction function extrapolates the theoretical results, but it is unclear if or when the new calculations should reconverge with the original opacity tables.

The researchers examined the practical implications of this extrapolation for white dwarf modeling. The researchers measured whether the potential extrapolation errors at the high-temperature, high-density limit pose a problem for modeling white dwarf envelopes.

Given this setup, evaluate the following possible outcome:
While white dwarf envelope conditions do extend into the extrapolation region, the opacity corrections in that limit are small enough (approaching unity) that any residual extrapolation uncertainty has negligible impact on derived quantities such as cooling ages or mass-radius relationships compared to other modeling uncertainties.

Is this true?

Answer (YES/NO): NO